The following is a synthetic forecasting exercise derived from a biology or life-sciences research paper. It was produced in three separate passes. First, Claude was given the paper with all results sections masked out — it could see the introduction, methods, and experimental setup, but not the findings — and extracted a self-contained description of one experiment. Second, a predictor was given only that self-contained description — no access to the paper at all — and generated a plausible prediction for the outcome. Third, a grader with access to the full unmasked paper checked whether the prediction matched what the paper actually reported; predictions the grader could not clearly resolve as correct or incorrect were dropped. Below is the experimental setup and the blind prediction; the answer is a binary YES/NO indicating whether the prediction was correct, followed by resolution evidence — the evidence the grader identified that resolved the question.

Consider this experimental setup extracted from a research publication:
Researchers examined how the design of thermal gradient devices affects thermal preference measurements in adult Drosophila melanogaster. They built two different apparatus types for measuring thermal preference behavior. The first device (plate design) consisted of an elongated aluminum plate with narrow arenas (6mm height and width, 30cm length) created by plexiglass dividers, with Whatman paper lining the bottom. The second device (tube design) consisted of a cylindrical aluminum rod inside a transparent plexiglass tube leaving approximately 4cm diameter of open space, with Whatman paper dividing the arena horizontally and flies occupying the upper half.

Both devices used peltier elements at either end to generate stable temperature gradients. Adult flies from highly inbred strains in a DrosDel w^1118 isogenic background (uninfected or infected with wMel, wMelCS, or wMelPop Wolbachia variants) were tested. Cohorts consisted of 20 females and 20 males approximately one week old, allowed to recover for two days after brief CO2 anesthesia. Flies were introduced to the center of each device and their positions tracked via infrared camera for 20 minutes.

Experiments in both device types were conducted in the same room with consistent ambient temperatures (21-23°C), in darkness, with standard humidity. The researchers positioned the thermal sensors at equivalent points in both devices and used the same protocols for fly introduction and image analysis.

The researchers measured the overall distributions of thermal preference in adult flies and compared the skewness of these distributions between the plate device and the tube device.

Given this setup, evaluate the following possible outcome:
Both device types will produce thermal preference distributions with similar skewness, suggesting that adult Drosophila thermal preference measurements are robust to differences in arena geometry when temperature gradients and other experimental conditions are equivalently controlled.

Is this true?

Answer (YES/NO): NO